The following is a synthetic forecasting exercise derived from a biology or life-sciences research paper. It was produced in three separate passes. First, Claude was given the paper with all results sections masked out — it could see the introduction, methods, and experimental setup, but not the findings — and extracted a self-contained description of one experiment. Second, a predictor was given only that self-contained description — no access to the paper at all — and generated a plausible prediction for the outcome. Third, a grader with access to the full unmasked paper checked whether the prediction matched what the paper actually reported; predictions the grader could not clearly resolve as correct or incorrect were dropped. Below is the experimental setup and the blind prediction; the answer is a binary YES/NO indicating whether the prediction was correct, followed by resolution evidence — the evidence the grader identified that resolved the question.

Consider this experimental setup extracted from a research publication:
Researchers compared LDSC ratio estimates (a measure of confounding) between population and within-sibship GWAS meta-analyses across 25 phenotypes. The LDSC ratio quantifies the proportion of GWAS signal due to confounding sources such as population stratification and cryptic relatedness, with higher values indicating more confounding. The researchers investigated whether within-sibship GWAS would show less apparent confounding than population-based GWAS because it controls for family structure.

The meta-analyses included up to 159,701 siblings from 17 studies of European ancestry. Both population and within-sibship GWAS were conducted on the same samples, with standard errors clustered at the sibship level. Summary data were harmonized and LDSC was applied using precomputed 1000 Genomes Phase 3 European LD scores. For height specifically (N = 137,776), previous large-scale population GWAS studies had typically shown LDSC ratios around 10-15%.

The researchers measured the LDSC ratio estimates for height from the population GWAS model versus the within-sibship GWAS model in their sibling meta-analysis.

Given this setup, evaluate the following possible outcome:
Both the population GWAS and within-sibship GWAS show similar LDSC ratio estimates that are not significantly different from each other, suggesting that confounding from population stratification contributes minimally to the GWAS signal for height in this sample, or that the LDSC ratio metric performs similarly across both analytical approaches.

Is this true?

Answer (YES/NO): NO